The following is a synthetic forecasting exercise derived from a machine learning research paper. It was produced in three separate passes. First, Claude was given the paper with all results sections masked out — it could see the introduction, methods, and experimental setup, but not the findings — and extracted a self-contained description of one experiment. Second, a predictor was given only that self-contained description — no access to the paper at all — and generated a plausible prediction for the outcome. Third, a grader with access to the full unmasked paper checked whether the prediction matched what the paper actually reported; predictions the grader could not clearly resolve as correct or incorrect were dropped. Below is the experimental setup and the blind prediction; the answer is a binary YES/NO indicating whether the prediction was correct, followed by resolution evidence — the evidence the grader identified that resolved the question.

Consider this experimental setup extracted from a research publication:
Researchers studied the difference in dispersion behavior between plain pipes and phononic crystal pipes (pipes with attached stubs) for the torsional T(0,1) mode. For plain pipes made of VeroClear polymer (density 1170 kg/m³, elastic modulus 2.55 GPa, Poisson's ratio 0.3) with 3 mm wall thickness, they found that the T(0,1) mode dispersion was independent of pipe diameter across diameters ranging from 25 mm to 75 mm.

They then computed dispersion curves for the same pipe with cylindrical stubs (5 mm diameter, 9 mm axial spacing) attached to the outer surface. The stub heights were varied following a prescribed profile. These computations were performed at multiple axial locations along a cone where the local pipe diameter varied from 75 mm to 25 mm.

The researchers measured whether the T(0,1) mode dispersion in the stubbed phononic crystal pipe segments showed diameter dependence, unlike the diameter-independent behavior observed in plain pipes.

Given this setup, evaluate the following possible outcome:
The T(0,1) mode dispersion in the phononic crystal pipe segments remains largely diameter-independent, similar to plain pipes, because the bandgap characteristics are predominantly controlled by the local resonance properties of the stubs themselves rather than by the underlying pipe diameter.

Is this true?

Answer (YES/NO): NO